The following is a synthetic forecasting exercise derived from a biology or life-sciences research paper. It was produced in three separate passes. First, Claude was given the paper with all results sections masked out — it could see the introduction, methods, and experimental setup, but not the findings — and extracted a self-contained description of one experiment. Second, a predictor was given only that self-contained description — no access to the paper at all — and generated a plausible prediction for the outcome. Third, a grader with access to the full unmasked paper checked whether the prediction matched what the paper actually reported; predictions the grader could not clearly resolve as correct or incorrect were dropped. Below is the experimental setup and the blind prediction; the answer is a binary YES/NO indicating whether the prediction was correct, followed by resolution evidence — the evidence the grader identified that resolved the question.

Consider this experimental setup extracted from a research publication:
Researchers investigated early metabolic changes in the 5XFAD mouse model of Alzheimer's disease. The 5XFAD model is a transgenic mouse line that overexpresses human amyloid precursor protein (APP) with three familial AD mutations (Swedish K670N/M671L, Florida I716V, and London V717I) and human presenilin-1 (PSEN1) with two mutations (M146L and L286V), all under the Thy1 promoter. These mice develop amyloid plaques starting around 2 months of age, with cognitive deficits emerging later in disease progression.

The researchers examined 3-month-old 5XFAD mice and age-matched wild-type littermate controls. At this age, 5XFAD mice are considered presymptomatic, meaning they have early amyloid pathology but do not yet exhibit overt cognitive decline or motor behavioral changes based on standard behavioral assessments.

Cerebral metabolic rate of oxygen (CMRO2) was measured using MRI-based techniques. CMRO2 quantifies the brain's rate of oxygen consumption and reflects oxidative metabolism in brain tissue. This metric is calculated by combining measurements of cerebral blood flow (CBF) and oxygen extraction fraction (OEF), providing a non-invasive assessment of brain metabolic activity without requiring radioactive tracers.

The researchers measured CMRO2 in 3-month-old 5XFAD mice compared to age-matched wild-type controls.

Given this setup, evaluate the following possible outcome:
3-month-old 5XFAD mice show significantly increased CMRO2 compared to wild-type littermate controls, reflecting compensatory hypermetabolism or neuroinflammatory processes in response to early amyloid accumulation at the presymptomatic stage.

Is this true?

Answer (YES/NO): NO